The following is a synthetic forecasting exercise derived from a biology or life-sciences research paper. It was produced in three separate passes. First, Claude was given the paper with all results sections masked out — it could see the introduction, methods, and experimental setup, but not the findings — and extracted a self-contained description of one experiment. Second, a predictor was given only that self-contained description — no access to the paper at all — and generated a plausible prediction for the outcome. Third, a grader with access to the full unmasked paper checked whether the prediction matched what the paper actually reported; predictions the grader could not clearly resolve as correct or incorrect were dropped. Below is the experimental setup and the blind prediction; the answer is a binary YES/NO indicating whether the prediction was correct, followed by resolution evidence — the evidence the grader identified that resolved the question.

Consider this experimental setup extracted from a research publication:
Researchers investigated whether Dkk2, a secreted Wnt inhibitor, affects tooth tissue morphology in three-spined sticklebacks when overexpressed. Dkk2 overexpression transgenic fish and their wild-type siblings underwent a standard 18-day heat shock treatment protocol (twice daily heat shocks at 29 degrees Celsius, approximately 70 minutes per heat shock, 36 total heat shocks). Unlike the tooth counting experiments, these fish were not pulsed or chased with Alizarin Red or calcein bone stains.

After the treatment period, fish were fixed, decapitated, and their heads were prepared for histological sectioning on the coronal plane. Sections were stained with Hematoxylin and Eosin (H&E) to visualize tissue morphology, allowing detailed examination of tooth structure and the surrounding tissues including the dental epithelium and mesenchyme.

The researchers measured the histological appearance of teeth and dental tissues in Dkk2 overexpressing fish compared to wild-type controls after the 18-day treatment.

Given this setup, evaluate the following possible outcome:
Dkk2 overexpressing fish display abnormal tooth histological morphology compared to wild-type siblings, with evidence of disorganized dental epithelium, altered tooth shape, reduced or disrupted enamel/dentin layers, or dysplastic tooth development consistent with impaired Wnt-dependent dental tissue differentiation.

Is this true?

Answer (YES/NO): NO